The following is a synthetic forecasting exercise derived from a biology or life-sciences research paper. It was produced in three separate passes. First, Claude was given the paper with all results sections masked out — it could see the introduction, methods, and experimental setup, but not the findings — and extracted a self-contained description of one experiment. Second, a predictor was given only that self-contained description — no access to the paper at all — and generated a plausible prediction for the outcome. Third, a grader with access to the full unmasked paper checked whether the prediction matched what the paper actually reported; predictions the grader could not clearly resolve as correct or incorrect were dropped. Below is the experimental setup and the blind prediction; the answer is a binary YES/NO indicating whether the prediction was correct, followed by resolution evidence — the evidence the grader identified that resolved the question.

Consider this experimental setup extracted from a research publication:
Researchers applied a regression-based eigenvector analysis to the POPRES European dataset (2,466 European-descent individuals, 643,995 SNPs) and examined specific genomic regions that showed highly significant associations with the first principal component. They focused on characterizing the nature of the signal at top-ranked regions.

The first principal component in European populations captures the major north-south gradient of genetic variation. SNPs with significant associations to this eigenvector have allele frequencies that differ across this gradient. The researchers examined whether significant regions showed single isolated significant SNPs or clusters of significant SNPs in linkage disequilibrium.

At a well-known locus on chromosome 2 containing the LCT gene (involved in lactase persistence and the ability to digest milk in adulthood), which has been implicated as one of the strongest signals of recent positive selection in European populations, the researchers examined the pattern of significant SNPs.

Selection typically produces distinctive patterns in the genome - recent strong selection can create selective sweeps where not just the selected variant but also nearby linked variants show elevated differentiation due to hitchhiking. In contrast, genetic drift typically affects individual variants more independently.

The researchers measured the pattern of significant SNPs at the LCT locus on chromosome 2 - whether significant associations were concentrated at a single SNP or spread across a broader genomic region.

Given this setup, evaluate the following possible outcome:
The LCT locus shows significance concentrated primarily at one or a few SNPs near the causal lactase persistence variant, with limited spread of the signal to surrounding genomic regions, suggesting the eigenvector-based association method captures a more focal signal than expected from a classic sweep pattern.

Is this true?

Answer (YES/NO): NO